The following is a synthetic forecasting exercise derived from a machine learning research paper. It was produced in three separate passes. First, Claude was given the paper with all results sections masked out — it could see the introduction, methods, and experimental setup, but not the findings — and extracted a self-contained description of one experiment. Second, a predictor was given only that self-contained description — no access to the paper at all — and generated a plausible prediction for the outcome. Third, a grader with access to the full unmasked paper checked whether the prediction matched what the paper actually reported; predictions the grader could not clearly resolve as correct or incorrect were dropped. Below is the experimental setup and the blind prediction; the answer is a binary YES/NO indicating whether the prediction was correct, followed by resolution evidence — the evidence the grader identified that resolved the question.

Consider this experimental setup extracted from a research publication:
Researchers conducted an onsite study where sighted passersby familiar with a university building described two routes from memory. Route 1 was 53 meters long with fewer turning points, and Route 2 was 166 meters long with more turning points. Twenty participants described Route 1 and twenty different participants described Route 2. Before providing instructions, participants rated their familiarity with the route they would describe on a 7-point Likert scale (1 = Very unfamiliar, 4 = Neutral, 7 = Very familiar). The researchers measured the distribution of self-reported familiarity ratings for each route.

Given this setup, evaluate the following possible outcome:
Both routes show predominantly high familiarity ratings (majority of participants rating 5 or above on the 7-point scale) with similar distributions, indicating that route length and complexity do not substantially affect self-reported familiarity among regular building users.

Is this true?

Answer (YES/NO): NO